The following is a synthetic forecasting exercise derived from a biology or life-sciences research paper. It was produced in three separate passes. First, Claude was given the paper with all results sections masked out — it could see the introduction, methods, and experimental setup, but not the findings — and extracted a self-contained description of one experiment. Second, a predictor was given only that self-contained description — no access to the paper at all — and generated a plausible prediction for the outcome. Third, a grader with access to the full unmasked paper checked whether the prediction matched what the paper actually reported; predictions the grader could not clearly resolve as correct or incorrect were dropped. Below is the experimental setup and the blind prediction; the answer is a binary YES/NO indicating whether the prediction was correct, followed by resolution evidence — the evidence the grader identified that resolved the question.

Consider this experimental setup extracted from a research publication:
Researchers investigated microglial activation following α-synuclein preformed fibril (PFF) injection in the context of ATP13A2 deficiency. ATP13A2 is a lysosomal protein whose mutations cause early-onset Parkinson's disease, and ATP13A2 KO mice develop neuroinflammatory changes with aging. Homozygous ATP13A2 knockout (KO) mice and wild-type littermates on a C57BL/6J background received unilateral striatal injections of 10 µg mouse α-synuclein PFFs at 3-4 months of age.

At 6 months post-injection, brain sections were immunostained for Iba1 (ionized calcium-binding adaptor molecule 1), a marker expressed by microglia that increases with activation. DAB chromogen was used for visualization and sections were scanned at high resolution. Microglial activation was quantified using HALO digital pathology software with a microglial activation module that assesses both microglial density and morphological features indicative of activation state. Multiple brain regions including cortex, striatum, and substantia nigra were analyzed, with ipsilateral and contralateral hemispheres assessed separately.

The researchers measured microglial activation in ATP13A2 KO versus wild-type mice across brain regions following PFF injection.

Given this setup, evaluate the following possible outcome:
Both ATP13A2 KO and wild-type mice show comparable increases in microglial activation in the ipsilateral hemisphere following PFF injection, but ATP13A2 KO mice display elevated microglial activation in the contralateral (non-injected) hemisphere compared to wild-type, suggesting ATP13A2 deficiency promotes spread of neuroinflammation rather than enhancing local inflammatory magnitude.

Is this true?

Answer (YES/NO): NO